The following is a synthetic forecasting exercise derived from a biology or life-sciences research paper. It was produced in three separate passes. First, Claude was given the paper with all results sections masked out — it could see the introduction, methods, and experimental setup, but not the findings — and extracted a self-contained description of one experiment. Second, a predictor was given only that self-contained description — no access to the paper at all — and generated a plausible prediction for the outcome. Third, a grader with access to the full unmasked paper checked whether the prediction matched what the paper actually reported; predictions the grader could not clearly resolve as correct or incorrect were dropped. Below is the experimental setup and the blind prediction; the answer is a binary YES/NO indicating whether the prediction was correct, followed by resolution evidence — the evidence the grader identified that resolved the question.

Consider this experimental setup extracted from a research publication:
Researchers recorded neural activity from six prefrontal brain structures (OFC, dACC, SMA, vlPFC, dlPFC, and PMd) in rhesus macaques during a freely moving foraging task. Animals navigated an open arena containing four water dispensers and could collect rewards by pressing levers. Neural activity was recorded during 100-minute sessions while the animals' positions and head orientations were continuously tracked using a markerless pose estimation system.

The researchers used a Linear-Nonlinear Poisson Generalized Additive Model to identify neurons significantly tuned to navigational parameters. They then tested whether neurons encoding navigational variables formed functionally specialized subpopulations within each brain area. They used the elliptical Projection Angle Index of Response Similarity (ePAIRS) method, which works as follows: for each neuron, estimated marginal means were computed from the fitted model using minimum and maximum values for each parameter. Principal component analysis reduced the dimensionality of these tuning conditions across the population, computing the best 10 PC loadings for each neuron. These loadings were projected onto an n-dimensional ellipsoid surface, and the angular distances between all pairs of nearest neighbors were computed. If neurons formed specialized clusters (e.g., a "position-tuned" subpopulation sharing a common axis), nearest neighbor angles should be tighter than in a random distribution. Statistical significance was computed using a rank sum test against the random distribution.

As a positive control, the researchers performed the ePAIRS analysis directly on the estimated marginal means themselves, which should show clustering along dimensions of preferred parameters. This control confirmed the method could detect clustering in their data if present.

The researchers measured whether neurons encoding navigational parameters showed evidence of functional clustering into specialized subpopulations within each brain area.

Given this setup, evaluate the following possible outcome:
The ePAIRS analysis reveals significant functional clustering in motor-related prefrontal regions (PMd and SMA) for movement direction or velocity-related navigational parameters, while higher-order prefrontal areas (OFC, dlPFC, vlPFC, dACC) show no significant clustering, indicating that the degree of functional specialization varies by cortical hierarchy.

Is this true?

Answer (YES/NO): NO